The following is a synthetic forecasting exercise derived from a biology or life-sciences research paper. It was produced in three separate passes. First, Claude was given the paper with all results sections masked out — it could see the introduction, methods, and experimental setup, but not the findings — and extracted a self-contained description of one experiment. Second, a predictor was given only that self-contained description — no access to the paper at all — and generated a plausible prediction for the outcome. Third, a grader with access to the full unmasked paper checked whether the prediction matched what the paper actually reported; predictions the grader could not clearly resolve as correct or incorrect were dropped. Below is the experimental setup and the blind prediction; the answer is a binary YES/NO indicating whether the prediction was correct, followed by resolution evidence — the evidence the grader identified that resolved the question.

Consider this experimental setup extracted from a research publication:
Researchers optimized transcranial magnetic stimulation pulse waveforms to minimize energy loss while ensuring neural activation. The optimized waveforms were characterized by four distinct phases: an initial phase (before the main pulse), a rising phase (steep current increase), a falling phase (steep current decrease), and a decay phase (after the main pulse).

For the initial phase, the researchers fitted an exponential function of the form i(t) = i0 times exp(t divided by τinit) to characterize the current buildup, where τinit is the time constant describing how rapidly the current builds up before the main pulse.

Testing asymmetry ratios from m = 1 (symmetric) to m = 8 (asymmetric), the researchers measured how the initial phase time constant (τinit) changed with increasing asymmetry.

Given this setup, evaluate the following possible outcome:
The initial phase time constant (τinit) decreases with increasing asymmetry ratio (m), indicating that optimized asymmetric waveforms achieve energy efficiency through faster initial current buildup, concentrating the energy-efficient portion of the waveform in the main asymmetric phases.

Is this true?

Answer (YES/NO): NO